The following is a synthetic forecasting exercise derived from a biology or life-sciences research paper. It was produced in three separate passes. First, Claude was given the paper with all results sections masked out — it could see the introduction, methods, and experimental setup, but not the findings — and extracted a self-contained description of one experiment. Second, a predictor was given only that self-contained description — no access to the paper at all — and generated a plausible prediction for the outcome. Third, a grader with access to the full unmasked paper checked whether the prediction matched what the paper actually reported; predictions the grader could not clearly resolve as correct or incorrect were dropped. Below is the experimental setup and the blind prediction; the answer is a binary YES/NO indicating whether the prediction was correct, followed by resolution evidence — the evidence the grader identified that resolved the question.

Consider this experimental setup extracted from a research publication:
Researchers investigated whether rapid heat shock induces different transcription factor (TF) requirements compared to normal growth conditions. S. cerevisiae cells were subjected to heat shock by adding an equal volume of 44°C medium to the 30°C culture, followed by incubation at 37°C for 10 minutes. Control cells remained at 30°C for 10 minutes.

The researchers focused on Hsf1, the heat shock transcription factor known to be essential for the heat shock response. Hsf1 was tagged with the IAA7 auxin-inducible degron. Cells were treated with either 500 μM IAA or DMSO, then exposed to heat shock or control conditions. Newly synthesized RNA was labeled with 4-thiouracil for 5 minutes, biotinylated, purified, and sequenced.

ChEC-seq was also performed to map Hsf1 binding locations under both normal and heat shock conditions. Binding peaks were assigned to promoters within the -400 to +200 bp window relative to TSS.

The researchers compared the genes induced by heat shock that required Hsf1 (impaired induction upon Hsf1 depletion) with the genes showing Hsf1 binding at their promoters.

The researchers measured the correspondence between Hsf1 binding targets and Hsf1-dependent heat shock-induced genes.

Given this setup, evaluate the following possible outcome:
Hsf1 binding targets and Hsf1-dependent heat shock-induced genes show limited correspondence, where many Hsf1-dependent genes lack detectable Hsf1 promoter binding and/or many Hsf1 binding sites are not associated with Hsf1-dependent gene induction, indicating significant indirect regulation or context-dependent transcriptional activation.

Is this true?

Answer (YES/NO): YES